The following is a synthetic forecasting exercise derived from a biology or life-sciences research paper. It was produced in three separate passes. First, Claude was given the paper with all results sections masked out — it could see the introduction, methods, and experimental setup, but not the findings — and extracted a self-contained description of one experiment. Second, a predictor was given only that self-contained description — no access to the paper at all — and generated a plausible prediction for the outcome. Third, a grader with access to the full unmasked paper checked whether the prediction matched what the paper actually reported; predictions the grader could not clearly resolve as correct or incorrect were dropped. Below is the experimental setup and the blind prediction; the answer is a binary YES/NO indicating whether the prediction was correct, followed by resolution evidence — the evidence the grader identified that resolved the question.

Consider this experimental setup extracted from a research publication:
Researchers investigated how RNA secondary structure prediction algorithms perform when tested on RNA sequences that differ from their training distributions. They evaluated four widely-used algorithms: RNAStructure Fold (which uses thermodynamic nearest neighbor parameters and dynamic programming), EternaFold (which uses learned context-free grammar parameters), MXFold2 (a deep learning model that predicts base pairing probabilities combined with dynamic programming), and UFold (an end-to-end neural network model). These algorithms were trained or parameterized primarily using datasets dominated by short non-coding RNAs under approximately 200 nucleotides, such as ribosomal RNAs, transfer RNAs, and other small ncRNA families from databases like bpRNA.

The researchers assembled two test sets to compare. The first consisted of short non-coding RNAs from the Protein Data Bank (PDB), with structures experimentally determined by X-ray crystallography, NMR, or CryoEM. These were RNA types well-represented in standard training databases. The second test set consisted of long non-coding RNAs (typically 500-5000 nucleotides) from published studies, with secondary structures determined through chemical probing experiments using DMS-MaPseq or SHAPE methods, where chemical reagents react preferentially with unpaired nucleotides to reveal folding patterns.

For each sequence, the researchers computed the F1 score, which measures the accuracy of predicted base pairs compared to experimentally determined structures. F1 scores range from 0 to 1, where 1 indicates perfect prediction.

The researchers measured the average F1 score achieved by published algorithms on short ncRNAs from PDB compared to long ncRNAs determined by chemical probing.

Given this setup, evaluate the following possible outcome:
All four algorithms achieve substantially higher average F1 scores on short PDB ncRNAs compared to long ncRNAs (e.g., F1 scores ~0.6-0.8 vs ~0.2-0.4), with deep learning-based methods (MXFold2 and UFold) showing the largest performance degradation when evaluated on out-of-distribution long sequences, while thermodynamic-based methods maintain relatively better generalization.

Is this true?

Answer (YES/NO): NO